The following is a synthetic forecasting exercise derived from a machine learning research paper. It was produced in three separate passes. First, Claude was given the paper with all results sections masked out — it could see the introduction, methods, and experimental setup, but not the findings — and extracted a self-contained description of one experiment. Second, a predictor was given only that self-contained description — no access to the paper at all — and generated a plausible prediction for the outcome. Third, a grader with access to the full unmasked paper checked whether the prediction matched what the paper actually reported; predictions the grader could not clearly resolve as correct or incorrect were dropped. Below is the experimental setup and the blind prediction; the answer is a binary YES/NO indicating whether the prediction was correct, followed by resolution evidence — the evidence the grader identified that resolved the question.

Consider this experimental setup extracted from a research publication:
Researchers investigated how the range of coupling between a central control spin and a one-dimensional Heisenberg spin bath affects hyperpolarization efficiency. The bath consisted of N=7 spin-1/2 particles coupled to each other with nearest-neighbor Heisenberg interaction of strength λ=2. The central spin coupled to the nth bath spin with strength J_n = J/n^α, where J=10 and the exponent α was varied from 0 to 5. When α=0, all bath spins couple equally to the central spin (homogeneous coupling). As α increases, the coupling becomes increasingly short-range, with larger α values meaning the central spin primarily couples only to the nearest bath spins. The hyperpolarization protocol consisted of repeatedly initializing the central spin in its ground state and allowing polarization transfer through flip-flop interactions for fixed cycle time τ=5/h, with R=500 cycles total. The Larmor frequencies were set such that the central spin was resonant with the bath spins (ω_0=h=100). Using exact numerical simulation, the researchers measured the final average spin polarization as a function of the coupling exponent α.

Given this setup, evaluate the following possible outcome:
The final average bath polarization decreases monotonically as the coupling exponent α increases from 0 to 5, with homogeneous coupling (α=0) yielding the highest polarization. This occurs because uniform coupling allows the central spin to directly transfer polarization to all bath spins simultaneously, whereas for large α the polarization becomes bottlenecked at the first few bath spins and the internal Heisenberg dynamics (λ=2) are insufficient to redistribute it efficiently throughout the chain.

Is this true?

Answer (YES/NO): NO